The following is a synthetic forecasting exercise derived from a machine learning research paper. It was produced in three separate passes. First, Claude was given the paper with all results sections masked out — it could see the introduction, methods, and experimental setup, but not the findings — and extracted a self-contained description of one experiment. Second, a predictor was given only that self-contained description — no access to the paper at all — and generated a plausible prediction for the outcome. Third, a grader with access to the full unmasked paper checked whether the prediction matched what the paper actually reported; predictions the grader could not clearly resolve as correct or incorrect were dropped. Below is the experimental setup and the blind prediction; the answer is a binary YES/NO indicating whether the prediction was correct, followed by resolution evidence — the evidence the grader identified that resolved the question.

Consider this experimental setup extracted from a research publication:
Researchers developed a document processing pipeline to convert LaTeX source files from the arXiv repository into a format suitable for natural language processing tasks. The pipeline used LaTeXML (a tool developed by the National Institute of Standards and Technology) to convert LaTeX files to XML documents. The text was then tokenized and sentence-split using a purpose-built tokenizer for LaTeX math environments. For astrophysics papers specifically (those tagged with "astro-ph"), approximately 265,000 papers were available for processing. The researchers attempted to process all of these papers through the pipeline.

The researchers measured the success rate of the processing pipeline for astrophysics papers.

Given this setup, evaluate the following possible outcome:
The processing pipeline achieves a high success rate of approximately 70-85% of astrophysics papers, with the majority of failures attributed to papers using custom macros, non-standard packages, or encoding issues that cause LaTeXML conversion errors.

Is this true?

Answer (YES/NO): NO